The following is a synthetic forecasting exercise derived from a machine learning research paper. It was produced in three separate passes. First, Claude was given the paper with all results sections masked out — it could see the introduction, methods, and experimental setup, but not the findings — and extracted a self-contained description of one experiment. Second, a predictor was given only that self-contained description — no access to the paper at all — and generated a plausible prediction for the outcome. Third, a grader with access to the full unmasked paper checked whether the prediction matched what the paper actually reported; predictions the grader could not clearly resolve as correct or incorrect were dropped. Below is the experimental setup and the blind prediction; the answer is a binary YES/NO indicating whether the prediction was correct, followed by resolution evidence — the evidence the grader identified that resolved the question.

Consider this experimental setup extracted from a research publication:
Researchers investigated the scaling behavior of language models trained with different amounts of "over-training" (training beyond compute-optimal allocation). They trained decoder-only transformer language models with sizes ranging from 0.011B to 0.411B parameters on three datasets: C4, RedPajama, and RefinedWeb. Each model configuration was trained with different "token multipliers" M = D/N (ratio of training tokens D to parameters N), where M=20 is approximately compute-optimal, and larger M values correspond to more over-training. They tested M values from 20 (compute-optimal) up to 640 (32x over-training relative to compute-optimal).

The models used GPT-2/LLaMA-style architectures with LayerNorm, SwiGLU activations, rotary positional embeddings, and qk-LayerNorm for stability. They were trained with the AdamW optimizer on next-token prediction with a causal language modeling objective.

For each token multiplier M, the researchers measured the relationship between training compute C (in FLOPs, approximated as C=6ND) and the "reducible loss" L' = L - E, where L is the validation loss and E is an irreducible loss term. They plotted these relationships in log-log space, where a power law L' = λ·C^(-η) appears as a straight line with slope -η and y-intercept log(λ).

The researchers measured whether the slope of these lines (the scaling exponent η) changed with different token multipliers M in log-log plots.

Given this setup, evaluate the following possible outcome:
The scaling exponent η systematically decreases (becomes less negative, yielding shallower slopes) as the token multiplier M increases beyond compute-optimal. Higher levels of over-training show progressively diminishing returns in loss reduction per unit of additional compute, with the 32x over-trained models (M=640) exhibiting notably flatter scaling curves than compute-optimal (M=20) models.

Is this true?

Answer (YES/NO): NO